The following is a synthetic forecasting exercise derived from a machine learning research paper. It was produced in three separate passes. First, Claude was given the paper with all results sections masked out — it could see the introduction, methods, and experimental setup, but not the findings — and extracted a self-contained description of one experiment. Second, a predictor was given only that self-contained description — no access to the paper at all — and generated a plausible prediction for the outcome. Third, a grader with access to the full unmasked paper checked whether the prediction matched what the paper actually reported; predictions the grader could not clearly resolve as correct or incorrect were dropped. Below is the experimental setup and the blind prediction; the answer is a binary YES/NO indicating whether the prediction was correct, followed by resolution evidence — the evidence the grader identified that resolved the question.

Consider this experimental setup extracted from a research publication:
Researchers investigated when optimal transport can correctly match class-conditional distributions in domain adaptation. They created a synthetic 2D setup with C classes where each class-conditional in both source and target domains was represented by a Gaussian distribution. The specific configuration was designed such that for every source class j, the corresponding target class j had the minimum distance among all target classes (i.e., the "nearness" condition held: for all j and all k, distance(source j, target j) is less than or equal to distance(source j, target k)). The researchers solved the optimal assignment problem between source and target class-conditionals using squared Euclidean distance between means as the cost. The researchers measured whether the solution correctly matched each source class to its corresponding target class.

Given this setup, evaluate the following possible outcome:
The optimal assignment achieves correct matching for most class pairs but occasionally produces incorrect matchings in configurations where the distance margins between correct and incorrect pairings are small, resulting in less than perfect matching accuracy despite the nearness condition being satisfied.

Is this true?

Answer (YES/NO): NO